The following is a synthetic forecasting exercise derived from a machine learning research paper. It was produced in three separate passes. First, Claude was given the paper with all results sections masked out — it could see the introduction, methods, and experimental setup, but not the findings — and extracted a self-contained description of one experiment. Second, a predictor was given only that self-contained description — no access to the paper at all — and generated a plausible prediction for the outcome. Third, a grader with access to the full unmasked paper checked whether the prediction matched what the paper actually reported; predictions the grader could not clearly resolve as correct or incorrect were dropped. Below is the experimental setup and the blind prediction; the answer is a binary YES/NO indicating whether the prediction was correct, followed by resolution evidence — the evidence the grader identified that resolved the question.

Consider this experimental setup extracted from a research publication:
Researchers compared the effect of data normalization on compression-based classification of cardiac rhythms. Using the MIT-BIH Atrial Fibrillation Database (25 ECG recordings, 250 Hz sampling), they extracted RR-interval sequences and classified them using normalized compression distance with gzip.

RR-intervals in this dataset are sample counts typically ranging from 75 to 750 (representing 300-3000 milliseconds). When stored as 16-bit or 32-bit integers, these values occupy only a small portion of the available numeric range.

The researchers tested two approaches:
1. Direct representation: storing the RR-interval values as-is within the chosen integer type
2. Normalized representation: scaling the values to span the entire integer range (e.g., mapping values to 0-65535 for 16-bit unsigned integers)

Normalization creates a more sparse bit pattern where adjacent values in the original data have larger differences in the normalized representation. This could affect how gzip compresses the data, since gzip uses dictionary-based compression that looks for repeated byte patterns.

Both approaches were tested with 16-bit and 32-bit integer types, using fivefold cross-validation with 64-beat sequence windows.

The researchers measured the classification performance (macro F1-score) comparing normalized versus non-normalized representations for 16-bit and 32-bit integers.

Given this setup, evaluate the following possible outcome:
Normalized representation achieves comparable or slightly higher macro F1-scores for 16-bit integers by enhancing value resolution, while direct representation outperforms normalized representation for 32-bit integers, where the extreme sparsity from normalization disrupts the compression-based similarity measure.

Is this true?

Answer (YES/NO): NO